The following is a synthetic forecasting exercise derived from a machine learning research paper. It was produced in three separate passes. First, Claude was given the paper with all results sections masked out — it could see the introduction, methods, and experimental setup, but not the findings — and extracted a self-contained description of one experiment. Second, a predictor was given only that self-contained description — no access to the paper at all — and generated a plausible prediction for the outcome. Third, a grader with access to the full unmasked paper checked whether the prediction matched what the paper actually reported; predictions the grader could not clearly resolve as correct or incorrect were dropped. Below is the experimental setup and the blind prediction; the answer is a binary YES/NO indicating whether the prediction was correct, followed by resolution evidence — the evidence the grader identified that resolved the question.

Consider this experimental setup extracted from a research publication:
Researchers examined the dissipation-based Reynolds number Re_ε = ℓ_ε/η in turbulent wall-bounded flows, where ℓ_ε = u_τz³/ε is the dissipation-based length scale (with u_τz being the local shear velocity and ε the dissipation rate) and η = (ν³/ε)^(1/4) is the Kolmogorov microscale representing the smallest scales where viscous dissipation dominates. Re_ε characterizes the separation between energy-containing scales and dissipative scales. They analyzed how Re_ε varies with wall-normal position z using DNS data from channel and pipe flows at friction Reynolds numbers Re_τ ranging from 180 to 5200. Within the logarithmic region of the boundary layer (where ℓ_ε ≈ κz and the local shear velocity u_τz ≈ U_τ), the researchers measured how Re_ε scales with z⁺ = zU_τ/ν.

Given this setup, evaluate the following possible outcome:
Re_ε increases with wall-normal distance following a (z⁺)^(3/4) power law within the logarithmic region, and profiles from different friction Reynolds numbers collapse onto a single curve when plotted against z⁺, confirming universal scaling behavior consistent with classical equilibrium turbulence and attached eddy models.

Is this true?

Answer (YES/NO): YES